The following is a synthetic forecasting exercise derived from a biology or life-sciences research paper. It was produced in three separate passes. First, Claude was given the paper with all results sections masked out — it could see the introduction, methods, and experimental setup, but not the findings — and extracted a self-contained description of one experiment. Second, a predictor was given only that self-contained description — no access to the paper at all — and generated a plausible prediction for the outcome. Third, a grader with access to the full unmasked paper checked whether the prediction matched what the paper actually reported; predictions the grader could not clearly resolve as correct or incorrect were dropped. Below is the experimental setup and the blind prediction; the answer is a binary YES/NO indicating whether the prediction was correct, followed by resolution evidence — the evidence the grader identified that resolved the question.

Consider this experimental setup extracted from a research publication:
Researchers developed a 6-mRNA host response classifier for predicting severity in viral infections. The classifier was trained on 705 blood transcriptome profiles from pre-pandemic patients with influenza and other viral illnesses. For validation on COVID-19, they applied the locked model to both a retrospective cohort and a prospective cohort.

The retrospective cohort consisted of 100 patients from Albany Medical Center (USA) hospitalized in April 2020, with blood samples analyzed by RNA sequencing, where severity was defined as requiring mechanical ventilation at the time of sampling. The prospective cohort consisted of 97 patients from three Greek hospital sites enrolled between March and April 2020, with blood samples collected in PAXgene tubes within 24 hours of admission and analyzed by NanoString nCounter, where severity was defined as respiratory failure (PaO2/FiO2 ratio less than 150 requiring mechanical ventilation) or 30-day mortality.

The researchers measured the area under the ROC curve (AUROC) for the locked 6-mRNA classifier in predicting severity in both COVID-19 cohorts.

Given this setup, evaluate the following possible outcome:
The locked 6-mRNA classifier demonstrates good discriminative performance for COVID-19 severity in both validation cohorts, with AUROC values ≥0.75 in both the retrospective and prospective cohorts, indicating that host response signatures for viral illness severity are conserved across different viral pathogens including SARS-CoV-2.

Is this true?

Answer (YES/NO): YES